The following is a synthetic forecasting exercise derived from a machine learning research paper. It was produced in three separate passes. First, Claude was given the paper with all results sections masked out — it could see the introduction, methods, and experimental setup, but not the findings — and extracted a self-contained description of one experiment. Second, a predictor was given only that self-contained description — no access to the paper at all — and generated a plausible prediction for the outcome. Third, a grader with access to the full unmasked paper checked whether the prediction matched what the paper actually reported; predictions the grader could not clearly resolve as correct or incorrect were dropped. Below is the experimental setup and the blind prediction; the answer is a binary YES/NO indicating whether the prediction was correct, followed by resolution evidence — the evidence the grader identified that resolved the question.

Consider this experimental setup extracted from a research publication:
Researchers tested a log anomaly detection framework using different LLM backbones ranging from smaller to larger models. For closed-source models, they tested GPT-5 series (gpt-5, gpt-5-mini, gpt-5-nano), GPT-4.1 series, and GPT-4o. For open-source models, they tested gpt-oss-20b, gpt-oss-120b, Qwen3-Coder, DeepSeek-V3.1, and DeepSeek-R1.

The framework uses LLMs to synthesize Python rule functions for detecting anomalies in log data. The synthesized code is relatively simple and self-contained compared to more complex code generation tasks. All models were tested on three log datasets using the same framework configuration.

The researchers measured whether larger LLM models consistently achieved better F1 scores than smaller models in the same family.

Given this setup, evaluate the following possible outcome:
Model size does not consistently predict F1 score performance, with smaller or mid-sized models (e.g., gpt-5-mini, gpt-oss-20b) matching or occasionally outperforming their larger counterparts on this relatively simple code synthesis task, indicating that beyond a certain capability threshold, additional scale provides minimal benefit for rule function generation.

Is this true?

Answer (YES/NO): YES